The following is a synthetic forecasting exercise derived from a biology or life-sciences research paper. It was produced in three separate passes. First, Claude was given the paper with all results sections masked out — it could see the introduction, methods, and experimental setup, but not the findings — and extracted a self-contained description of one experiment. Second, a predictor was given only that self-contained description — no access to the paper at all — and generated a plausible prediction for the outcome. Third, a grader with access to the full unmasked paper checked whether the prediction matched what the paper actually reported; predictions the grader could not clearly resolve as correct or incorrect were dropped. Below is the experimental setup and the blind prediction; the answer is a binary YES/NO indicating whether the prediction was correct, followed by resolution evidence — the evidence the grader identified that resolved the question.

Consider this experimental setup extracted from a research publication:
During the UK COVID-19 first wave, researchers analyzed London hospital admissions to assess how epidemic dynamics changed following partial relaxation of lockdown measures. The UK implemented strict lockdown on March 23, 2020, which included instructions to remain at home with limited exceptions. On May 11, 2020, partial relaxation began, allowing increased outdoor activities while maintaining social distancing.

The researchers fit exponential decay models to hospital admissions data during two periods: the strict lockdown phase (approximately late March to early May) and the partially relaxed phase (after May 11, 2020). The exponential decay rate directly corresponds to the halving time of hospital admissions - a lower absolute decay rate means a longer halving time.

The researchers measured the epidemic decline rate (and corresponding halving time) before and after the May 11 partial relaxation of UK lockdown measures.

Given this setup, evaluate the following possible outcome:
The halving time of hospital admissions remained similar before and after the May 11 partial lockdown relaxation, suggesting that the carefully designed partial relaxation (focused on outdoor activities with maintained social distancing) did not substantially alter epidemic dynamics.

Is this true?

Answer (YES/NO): NO